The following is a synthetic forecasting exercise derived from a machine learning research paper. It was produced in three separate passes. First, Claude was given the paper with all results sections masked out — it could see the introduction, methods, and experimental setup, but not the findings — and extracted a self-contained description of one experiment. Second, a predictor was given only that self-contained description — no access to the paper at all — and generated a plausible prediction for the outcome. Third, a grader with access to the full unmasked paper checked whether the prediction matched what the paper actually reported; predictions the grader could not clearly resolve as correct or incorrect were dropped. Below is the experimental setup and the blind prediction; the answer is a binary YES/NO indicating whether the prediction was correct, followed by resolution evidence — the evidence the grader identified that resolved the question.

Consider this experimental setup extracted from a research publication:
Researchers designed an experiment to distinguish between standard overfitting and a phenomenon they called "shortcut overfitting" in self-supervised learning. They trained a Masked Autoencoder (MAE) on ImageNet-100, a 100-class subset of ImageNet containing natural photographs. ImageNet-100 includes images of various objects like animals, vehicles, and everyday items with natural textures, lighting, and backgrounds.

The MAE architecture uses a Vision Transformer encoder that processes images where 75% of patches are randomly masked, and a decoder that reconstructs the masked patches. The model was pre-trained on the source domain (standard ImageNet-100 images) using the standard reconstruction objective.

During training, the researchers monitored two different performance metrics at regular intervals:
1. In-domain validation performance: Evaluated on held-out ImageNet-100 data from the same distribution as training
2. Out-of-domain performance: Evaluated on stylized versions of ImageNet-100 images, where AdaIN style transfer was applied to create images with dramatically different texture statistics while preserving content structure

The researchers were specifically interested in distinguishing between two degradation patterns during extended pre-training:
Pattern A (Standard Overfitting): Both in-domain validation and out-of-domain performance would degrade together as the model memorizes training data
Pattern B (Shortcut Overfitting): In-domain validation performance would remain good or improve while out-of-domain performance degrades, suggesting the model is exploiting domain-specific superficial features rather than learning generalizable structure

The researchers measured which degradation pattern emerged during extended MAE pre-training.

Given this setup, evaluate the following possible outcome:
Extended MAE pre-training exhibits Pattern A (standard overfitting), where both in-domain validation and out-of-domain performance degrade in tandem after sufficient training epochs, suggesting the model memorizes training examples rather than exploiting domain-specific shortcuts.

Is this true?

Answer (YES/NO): NO